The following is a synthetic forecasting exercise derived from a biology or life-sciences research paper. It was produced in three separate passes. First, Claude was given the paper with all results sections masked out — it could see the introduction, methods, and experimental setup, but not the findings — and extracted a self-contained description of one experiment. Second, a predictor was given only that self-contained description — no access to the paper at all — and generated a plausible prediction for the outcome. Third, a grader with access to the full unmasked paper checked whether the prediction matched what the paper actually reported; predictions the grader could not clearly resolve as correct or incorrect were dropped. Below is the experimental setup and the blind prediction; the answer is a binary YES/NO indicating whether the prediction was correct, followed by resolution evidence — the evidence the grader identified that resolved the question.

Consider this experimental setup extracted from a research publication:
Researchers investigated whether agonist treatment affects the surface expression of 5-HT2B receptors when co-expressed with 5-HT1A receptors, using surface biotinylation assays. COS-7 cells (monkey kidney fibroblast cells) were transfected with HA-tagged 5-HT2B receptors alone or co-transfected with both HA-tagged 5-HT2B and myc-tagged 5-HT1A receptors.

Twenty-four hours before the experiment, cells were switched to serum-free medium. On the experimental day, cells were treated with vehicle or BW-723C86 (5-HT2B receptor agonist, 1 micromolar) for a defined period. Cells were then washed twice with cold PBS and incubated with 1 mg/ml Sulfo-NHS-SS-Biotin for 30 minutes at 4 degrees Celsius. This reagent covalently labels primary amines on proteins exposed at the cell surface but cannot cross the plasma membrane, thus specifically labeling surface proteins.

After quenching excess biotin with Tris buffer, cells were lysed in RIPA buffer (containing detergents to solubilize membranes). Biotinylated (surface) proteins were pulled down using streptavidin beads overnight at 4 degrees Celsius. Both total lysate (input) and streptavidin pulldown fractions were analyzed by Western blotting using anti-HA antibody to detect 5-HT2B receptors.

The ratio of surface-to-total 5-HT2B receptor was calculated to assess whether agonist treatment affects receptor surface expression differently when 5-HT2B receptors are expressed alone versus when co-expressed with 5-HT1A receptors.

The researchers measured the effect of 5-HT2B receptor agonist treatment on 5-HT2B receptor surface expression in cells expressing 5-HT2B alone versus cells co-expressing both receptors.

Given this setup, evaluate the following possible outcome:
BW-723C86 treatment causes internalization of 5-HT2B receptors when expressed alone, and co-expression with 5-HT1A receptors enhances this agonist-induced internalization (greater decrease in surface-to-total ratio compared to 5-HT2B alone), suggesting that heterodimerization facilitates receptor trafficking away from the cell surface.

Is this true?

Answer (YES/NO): NO